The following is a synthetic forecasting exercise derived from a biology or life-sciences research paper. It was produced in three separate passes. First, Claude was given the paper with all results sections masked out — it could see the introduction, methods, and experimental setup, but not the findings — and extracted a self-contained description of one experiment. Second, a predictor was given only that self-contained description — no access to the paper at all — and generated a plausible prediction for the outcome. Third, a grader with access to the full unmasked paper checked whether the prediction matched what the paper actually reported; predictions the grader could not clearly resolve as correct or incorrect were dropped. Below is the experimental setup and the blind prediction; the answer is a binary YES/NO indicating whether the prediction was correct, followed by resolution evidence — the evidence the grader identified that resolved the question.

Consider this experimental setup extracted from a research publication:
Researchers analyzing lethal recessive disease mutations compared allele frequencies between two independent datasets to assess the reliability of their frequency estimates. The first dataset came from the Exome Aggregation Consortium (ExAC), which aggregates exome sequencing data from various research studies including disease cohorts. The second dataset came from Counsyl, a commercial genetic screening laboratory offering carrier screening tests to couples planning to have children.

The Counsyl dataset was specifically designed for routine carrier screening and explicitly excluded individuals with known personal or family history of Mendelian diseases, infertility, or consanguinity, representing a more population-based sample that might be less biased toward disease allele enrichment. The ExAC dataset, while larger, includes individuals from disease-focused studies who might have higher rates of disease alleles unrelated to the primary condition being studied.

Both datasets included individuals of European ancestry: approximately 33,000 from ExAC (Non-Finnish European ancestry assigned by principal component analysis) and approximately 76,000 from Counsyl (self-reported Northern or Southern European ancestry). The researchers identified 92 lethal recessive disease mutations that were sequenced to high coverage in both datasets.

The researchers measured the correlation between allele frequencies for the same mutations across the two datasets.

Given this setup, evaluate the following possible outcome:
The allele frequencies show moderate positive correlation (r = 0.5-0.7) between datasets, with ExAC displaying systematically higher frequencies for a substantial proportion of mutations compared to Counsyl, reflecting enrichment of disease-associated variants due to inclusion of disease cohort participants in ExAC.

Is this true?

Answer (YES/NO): NO